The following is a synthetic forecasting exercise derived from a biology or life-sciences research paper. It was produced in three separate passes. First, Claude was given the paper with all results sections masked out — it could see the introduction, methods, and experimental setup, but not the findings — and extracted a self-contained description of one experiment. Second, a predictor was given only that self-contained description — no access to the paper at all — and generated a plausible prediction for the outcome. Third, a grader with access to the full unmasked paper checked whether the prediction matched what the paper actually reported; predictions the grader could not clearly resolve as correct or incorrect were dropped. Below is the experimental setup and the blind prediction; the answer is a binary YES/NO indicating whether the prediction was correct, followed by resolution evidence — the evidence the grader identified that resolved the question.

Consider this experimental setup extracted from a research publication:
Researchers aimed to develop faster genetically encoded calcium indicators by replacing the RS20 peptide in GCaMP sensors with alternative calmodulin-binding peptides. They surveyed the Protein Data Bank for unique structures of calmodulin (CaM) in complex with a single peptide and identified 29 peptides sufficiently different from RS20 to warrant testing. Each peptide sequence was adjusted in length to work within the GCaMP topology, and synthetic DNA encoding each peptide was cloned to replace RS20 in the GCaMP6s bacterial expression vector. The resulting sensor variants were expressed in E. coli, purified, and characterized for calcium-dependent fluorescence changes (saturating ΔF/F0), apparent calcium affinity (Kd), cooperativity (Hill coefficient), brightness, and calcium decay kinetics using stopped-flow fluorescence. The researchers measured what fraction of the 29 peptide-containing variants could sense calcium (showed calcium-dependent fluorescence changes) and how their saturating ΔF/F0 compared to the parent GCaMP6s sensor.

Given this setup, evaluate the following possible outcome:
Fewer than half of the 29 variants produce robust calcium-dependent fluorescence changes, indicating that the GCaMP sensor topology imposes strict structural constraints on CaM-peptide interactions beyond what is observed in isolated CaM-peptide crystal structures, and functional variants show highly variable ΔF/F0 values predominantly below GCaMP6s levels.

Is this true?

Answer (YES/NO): NO